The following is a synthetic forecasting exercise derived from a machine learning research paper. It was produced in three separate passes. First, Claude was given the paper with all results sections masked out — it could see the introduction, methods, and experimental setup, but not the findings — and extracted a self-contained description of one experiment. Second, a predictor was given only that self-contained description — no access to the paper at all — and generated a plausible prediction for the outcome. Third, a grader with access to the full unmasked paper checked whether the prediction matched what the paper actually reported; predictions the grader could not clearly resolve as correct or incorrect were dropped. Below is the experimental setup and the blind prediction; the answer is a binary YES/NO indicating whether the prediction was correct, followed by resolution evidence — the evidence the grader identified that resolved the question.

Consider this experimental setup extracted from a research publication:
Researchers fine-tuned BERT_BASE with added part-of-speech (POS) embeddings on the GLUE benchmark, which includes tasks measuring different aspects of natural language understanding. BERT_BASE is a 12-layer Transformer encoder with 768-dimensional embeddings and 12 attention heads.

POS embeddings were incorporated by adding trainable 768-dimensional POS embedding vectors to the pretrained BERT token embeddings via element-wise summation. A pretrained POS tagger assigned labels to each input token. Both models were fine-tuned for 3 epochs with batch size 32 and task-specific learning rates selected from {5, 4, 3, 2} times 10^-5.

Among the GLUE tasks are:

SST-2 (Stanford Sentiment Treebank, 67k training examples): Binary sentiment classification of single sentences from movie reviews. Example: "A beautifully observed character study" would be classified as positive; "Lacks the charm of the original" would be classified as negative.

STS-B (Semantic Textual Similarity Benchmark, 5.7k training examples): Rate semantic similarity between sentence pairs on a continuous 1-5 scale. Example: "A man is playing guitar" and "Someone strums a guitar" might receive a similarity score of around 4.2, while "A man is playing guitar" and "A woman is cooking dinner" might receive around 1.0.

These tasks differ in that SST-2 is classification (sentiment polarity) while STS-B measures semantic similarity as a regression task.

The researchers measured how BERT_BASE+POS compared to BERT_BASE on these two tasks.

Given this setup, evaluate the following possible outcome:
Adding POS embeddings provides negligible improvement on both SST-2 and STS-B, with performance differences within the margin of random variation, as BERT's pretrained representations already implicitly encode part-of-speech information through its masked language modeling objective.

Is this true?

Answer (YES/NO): NO